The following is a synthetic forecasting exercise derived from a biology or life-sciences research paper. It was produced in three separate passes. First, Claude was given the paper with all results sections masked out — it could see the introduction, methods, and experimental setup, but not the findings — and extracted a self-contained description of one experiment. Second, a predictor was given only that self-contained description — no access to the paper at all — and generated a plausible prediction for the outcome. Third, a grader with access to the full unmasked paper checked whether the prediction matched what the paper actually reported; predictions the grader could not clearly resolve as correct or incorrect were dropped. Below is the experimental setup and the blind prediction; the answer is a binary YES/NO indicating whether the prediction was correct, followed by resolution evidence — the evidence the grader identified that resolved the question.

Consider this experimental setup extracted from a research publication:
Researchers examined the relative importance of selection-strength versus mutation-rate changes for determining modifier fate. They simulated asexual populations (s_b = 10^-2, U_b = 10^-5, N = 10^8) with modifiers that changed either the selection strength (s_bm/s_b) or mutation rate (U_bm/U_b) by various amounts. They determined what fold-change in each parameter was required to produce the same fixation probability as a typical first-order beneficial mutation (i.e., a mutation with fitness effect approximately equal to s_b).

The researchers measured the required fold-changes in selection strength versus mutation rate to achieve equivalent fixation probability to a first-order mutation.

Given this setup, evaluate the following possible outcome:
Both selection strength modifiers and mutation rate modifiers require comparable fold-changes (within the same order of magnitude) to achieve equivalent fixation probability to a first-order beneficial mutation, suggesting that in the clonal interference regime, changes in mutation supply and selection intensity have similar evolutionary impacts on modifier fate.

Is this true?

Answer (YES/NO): NO